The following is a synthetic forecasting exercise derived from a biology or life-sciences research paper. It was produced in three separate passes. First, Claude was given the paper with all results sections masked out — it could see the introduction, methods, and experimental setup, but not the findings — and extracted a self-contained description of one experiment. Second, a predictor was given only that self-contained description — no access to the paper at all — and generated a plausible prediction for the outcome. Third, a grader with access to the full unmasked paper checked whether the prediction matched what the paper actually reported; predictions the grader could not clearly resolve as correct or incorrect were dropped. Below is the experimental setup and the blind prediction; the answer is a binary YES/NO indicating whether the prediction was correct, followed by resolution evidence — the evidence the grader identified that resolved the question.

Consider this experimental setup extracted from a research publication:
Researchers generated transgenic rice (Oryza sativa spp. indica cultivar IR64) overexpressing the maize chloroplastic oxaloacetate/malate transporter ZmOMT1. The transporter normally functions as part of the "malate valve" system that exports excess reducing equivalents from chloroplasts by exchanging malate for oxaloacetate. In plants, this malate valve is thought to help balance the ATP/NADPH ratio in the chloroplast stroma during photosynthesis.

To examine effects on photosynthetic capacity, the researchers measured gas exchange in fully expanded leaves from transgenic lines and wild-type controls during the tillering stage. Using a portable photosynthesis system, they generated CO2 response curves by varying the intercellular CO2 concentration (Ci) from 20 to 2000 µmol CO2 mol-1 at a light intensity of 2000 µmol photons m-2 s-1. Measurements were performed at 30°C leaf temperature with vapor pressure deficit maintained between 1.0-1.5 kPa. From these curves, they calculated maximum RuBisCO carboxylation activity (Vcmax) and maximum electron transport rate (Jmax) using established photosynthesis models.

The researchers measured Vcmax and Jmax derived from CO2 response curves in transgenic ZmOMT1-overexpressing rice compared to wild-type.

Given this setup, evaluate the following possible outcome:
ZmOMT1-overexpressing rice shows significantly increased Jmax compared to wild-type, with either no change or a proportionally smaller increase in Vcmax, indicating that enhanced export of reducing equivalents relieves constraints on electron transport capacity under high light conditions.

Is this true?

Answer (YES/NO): NO